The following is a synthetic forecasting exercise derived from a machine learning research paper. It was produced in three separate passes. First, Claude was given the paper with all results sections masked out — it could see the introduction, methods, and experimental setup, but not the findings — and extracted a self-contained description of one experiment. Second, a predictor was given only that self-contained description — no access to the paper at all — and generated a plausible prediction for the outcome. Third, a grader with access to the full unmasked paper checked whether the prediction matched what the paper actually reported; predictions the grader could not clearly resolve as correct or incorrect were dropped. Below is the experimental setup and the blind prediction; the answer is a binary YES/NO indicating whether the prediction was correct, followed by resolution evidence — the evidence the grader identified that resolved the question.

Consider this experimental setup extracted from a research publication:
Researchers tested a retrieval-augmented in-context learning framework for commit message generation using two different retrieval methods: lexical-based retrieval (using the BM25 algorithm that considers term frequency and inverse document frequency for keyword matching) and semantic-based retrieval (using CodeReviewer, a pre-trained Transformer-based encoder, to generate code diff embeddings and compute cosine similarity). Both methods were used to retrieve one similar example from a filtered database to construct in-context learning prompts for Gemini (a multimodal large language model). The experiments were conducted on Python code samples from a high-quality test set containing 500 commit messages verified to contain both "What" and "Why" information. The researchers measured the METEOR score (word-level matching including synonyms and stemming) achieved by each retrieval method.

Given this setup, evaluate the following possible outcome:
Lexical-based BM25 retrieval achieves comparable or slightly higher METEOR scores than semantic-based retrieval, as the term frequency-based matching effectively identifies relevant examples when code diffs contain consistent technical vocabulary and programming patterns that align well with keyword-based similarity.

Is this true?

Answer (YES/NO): YES